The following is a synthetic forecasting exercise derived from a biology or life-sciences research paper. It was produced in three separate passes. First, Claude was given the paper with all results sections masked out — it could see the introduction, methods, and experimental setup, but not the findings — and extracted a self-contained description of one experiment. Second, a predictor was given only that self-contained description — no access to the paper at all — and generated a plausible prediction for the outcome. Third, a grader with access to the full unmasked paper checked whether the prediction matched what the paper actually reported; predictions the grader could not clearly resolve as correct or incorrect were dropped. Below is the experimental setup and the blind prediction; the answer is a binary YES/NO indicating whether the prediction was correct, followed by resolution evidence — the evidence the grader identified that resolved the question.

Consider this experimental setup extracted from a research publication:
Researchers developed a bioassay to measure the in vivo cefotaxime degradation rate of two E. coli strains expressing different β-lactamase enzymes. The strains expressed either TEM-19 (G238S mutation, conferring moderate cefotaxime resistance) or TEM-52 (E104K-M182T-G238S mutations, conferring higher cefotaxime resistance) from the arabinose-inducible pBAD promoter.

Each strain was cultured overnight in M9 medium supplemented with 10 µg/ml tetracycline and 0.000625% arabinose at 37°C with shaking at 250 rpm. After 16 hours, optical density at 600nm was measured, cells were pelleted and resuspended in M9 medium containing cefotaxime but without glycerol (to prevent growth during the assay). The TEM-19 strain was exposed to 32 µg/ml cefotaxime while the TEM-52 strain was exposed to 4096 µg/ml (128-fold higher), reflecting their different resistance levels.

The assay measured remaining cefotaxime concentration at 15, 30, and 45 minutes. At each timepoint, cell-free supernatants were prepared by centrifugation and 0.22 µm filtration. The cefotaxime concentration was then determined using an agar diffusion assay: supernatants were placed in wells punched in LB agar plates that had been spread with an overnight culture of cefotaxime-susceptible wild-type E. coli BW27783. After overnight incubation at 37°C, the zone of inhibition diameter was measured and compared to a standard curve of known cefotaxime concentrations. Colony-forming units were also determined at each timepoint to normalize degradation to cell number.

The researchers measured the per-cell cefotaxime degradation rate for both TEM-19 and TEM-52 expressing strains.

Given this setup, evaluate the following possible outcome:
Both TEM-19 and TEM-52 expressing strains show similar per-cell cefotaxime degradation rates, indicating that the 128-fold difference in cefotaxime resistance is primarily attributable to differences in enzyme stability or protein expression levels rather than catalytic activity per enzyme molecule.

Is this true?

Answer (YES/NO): NO